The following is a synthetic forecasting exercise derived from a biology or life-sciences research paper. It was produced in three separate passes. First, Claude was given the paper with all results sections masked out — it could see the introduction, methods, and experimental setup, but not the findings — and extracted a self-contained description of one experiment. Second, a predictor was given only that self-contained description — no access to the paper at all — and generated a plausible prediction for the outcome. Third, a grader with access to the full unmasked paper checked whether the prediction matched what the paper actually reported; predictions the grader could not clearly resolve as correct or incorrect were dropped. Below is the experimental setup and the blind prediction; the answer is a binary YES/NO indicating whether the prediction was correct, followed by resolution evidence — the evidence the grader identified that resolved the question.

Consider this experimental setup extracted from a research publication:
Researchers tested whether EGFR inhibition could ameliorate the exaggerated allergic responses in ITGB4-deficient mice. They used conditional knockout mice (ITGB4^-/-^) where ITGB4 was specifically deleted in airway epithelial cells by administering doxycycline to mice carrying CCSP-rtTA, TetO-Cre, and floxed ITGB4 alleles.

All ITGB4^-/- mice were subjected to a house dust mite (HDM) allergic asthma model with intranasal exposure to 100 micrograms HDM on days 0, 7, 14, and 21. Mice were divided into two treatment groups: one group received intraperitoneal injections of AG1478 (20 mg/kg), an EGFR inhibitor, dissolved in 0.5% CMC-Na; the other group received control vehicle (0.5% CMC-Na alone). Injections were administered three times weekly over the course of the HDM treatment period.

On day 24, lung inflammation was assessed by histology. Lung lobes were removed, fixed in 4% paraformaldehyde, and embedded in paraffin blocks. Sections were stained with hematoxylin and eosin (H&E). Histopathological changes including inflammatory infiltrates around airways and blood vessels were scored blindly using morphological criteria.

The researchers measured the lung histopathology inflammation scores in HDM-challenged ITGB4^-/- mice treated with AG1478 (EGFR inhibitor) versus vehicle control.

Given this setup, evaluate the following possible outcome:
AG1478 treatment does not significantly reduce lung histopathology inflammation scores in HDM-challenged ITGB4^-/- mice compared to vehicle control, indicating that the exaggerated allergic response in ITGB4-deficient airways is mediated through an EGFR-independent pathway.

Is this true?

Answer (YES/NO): NO